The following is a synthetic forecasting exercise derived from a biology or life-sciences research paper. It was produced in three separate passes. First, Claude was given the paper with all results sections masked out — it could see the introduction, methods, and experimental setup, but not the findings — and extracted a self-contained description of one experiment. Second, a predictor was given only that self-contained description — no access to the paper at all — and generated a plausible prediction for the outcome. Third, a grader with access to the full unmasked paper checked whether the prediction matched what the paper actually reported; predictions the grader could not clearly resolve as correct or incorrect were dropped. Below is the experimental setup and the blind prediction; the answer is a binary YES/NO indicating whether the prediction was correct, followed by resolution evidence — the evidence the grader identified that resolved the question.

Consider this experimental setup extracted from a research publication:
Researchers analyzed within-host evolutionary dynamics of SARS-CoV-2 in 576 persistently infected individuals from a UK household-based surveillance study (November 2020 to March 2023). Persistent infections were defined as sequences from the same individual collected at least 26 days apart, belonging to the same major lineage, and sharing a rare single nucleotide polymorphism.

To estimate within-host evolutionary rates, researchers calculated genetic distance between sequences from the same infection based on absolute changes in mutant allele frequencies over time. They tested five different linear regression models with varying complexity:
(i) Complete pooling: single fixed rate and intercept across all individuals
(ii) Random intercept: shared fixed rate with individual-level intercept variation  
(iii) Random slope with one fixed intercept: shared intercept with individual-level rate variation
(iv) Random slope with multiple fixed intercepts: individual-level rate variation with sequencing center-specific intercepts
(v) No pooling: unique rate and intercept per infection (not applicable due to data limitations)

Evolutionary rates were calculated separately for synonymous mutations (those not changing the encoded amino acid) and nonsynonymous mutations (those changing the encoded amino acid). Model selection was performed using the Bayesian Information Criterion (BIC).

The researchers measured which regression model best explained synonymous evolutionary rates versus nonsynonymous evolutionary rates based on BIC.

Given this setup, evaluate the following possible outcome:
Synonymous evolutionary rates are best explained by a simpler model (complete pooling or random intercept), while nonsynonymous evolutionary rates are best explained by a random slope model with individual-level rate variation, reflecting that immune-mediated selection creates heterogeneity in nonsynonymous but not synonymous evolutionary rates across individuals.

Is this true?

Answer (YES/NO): YES